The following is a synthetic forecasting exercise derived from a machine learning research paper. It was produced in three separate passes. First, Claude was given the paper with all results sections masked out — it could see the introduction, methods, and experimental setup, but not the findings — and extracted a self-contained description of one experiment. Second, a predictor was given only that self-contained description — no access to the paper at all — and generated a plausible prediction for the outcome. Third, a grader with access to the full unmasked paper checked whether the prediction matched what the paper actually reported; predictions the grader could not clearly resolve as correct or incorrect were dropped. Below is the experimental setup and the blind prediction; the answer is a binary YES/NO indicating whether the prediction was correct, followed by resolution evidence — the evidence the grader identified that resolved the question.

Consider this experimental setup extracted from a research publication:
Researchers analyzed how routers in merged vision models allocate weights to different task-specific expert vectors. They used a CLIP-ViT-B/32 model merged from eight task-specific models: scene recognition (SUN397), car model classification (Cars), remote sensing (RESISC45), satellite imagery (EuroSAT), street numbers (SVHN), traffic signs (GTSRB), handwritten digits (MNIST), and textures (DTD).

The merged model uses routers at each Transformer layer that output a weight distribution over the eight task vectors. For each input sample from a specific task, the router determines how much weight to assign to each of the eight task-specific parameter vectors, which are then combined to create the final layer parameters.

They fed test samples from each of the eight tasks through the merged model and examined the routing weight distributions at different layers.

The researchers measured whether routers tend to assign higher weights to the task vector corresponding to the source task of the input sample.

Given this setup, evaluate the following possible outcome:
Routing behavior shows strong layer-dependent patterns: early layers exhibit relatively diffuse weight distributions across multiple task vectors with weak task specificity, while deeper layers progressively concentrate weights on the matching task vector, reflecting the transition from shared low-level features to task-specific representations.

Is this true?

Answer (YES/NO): YES